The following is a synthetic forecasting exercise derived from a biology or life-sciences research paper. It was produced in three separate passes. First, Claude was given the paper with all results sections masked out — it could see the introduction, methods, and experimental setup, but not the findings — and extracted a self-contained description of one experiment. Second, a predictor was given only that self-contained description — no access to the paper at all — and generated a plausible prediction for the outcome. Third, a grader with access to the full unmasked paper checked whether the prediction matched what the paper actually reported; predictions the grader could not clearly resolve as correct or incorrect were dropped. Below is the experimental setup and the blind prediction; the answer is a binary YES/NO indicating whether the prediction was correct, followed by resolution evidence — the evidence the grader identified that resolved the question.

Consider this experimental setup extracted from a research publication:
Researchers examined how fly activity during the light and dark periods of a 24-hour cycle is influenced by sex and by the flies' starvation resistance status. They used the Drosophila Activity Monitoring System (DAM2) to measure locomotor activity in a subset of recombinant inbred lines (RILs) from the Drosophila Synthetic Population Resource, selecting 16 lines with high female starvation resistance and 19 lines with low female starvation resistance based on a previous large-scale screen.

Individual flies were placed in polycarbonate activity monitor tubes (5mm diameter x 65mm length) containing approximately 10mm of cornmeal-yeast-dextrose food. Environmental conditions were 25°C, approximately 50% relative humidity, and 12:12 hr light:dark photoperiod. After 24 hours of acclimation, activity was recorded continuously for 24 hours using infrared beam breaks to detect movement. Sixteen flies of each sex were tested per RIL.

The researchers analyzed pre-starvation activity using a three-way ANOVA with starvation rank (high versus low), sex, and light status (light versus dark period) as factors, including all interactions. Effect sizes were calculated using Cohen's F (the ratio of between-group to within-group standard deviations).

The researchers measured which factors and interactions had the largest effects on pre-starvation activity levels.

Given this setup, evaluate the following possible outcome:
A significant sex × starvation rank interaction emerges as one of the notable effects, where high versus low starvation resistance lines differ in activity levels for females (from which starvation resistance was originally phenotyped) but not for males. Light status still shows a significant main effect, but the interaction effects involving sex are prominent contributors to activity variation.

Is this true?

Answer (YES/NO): NO